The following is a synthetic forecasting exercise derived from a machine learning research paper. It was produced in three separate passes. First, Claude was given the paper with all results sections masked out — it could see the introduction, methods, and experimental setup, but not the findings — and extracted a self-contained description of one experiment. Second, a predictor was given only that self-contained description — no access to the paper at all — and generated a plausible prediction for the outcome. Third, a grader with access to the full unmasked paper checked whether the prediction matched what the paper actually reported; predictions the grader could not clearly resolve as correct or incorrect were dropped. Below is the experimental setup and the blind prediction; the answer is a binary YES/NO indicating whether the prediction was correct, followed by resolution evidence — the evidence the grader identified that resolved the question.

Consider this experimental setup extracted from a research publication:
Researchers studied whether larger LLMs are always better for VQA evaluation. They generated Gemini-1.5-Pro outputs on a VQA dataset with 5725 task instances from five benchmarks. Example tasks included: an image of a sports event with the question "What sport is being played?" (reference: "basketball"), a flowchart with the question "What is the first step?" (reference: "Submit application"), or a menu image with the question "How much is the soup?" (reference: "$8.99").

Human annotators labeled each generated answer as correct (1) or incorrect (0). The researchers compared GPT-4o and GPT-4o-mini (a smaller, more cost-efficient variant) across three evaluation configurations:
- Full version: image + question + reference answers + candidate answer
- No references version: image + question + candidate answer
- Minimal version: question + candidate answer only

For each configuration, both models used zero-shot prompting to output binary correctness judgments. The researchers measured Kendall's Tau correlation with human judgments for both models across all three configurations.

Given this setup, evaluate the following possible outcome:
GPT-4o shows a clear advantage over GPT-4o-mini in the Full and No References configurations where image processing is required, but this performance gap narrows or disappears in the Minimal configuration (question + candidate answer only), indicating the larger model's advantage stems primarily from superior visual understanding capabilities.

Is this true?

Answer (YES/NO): NO